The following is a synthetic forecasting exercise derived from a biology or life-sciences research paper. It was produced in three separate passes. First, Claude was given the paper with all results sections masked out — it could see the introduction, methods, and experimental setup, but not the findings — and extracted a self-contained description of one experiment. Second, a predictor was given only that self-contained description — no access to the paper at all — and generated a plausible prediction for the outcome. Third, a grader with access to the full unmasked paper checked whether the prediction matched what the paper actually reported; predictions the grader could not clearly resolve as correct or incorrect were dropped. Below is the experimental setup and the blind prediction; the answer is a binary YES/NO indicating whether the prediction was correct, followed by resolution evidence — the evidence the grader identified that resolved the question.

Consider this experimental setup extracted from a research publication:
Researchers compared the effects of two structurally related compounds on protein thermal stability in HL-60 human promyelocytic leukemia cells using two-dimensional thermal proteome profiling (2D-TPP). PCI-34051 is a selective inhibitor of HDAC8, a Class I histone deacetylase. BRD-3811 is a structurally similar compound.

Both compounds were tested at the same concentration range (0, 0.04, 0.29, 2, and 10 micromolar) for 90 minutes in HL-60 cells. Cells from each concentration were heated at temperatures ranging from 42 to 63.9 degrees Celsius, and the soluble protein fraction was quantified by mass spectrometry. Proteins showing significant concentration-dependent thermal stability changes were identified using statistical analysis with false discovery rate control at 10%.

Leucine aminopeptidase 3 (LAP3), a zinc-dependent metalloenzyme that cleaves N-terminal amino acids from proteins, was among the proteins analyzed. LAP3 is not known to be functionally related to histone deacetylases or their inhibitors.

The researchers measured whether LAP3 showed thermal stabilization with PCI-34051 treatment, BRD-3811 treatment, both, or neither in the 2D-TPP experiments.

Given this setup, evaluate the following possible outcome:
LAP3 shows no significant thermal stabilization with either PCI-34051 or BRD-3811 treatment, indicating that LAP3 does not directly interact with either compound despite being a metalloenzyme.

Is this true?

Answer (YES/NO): NO